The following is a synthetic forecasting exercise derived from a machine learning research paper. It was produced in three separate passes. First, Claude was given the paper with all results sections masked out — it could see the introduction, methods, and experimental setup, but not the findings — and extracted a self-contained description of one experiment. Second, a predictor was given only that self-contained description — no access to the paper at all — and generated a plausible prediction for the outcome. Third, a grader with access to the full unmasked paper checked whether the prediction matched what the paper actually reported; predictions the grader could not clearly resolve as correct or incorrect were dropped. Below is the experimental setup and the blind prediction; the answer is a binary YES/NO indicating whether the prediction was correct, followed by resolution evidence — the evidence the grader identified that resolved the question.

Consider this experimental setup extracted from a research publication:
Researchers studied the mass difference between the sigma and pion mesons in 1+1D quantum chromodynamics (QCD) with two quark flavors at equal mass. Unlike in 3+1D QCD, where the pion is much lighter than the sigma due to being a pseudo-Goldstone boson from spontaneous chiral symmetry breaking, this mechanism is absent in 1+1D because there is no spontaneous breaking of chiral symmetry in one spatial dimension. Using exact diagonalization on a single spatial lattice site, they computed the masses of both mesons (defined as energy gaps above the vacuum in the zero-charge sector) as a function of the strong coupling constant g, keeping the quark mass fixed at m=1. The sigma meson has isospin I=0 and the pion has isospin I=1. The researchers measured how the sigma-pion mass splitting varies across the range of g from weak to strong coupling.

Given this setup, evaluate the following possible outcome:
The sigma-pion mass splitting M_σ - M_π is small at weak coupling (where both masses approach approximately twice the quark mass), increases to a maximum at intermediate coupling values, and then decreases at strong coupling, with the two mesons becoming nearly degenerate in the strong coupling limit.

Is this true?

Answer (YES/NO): YES